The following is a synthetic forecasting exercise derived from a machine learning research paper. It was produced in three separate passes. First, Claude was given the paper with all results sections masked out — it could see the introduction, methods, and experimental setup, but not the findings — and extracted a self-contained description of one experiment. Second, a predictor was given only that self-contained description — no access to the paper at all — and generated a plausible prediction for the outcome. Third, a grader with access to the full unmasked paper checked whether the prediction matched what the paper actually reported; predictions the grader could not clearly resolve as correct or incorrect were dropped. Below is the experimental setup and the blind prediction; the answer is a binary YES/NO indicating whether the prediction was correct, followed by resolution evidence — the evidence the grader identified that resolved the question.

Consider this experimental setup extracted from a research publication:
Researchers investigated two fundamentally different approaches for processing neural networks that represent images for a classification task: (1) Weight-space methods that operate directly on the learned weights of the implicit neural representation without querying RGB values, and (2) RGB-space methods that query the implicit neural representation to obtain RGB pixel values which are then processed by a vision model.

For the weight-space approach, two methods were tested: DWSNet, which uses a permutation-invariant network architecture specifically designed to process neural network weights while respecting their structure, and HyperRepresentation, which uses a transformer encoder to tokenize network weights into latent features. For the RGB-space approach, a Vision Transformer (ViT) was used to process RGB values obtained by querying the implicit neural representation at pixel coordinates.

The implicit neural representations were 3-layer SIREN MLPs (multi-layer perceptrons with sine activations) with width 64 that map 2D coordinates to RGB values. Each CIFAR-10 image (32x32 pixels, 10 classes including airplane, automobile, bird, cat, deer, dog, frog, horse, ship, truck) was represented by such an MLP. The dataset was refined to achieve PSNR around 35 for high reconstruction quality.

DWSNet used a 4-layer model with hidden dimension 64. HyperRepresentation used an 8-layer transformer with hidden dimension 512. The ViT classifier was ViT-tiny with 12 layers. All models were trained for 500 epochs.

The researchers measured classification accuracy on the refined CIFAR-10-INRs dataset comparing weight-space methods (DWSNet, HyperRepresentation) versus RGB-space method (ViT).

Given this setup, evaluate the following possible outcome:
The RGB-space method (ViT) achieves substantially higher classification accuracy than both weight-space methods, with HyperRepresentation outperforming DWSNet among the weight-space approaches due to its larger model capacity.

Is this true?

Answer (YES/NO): YES